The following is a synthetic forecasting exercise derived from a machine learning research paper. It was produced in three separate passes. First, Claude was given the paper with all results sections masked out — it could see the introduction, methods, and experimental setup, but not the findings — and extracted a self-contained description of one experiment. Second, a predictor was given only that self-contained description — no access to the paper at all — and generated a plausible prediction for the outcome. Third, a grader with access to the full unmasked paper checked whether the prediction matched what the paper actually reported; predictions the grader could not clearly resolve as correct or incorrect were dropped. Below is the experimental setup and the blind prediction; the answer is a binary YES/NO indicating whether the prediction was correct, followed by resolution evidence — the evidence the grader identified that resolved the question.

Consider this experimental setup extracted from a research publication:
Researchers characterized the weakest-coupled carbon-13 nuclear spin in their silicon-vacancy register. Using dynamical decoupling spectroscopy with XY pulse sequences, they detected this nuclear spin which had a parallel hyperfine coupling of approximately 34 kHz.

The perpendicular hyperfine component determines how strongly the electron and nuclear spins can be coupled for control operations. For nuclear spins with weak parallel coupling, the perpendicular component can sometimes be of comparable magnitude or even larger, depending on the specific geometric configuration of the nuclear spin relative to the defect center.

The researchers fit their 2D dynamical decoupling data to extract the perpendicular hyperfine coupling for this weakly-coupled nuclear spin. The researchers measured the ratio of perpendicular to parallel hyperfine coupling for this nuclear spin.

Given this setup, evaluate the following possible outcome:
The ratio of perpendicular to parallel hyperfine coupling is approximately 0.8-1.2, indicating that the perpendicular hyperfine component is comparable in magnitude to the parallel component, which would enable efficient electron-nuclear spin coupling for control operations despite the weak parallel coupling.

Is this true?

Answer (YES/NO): NO